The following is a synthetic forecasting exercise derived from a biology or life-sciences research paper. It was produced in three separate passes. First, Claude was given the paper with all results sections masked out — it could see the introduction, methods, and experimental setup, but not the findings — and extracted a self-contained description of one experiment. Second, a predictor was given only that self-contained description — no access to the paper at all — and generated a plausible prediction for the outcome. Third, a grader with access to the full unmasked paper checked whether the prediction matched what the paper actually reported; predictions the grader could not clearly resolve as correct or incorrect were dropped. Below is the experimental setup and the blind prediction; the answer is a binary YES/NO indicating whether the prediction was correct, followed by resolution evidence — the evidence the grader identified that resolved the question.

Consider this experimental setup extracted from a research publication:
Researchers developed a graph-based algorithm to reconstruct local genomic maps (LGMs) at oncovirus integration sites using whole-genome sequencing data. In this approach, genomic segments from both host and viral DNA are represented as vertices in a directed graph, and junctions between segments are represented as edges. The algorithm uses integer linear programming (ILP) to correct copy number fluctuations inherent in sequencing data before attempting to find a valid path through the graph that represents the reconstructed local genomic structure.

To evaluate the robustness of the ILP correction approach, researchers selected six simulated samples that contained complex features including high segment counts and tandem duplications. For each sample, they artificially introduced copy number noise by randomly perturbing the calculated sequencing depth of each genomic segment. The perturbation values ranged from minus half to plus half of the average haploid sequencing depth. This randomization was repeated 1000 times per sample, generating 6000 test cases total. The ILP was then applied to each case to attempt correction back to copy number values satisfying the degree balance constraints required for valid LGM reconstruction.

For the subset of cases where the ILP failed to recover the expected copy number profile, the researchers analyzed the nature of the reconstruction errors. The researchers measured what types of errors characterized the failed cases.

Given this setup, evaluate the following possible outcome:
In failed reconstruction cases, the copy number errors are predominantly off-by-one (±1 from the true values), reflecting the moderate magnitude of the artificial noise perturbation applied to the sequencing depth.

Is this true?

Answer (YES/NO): YES